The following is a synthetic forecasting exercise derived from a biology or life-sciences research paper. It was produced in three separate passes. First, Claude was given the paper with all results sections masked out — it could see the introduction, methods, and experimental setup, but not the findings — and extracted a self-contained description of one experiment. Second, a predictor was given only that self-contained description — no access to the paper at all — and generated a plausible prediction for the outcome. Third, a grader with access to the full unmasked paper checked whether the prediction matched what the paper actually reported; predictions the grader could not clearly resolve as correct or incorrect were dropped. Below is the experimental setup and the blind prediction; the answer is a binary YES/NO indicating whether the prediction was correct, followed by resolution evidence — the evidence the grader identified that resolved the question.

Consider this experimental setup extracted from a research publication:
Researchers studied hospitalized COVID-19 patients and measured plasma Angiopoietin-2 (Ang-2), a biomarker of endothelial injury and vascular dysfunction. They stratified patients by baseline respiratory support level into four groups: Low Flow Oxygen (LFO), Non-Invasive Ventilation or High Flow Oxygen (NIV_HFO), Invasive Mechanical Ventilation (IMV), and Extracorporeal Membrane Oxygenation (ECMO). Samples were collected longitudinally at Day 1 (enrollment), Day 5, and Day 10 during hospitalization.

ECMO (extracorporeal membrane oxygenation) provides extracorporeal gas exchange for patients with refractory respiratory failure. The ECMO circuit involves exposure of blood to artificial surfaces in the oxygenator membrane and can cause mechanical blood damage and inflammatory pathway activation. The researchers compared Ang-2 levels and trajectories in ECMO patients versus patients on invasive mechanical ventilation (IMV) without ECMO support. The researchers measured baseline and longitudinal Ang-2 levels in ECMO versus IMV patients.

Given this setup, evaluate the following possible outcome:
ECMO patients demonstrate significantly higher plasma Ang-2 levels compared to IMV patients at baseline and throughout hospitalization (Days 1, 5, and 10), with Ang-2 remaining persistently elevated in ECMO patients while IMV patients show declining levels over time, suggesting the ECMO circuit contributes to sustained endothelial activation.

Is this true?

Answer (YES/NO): NO